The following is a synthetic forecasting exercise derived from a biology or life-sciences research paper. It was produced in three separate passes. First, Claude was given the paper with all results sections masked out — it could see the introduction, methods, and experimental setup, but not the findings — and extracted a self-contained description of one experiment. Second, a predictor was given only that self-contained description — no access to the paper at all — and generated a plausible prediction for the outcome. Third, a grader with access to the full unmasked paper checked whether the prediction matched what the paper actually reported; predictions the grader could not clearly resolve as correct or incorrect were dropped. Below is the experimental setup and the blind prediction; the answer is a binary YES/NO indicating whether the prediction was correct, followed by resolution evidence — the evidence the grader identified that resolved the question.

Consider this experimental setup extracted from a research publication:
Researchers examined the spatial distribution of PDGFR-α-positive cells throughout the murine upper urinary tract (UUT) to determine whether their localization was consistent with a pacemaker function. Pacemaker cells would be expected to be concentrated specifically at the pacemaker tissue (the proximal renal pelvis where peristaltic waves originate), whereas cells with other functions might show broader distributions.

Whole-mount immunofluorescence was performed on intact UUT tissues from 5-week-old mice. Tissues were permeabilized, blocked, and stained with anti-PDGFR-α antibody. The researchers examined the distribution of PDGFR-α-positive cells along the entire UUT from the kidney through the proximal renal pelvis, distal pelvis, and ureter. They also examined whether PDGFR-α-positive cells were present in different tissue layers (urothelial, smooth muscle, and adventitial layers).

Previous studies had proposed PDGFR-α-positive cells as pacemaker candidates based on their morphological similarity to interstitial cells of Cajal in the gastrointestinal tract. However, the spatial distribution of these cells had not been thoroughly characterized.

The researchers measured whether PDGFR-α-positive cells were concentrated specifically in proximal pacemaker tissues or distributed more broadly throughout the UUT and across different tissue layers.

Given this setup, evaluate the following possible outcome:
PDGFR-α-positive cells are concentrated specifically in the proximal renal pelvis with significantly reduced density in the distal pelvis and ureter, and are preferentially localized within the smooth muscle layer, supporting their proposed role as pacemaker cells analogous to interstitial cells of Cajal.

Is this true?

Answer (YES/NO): NO